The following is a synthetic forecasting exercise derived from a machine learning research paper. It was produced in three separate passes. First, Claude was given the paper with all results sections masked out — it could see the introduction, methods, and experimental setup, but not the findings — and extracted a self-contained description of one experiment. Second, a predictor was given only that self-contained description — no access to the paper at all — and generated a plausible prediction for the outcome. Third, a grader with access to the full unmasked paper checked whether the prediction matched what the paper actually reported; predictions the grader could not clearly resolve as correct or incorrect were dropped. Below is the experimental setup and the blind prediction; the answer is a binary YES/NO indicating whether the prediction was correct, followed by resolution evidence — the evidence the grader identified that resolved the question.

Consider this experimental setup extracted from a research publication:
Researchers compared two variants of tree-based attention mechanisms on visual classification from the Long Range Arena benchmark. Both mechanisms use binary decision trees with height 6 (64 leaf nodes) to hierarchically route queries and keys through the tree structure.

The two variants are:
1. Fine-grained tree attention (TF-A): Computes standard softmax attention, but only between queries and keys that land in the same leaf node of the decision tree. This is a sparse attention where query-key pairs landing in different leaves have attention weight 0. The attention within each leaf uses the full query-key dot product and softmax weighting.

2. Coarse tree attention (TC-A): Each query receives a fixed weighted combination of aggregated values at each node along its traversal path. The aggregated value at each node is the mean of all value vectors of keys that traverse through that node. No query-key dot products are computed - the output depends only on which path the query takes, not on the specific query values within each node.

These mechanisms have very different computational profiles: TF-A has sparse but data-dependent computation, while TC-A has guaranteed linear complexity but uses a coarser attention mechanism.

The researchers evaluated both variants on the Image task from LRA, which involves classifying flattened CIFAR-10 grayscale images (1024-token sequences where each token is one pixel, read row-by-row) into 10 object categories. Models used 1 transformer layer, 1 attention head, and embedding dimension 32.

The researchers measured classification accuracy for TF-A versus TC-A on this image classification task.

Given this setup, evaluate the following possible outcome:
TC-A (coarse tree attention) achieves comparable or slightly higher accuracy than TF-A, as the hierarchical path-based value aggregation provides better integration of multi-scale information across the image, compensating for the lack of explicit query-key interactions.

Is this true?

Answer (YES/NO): NO